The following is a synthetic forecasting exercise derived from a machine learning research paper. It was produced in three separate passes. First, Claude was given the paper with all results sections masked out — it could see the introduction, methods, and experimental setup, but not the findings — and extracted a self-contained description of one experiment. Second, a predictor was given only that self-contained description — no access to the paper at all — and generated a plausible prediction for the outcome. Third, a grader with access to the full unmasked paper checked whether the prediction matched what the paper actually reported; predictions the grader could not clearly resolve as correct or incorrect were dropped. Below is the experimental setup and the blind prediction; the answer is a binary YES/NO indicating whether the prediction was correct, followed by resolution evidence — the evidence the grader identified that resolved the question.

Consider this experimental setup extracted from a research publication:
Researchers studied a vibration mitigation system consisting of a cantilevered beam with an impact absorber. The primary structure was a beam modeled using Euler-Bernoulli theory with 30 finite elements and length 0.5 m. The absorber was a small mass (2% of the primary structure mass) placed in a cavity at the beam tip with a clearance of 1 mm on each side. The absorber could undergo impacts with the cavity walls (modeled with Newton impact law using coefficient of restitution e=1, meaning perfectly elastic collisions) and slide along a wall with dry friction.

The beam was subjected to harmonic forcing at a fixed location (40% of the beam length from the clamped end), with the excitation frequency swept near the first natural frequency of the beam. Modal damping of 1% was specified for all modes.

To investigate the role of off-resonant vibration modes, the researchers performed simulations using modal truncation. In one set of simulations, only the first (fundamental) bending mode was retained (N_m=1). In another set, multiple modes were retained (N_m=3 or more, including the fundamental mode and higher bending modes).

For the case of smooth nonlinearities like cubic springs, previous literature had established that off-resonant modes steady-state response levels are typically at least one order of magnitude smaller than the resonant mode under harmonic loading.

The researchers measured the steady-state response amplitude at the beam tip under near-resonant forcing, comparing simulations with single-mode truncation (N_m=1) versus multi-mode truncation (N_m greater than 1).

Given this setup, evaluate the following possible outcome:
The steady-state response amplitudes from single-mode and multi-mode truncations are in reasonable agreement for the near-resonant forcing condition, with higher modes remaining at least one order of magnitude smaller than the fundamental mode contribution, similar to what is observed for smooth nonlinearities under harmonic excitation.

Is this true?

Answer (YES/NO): NO